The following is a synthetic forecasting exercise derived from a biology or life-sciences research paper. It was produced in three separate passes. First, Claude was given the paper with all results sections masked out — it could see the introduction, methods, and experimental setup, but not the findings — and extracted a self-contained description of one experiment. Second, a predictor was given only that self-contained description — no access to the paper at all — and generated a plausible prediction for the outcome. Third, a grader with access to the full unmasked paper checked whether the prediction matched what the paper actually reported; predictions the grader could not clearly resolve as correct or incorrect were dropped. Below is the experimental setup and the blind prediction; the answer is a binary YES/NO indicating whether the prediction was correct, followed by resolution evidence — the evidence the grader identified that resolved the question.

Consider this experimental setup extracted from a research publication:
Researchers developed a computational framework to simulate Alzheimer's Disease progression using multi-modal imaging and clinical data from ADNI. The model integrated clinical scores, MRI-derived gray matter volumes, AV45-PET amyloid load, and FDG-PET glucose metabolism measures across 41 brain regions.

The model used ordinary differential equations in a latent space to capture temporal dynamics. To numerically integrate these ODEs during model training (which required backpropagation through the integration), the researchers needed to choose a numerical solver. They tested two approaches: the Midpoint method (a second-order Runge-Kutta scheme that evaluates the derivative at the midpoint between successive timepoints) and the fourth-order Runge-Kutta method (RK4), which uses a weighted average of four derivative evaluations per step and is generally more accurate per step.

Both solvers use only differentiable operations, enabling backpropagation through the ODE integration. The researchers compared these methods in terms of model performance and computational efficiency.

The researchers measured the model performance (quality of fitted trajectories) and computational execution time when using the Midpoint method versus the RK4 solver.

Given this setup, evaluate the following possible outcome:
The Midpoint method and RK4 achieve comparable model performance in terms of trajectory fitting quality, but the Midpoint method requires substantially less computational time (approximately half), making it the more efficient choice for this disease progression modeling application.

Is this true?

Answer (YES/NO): NO